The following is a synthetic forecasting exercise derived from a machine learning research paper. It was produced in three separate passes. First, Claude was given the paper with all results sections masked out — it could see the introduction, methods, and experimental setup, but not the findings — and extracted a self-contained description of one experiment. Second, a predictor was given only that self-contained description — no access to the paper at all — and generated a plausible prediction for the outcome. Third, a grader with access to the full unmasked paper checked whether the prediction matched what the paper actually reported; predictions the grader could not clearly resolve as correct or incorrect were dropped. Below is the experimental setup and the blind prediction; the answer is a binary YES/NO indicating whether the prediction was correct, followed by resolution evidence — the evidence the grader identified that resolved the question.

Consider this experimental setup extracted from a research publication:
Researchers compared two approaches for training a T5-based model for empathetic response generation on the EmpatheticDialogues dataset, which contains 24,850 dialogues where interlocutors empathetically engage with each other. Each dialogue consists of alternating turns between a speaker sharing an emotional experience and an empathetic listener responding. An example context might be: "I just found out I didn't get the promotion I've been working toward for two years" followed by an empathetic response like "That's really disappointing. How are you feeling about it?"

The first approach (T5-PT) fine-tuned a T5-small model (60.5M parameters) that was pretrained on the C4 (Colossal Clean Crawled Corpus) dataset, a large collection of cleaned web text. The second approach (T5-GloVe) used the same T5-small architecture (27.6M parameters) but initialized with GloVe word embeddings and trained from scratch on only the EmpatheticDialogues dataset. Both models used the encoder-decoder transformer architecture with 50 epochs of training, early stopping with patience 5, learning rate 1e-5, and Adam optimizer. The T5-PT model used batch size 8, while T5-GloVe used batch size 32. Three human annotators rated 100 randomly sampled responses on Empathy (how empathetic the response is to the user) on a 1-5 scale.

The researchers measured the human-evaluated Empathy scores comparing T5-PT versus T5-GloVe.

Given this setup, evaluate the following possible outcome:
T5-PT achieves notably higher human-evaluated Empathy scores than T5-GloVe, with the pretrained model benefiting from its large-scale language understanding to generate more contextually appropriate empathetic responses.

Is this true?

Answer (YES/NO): NO